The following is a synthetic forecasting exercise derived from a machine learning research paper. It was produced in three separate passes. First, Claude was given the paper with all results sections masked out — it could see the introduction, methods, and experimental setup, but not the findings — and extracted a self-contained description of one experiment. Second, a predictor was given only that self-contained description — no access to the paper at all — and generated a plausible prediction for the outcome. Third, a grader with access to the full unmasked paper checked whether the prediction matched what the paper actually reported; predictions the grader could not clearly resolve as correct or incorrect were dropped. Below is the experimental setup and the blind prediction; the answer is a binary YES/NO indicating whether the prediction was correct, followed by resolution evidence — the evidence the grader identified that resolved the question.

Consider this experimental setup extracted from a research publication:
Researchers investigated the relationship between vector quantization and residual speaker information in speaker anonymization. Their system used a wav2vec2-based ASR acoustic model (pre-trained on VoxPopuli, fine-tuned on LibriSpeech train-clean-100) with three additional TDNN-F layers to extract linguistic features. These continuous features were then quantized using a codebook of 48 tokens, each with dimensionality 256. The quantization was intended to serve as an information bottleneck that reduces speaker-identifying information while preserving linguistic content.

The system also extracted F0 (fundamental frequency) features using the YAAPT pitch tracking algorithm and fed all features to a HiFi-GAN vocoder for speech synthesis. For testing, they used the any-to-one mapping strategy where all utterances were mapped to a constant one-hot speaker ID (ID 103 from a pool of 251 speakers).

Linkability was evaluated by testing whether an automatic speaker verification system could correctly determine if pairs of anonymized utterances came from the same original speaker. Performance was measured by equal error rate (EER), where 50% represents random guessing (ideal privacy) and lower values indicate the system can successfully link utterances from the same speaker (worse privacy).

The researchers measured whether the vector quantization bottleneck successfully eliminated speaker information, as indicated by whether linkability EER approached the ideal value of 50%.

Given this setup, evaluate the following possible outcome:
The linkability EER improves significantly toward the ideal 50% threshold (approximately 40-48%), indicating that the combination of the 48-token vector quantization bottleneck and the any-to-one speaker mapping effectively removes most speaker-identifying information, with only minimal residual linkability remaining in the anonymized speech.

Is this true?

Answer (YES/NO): NO